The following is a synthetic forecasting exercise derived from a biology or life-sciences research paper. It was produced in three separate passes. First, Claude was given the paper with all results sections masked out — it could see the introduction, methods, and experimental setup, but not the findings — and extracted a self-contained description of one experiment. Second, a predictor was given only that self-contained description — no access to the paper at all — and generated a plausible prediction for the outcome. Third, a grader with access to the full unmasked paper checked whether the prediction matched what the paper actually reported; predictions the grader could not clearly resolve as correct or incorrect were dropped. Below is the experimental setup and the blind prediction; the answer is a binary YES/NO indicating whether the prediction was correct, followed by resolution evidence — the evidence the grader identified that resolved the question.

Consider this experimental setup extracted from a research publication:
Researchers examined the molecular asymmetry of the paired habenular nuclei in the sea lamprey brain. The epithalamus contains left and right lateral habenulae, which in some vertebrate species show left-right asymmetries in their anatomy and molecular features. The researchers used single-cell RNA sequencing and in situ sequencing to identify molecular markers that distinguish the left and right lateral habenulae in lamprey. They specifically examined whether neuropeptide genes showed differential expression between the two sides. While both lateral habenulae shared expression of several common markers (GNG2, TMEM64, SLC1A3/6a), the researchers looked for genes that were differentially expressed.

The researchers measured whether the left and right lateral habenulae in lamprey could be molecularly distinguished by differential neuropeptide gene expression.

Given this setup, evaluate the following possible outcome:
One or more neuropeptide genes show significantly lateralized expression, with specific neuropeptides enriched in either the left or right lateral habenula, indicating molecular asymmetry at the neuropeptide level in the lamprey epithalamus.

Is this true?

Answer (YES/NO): YES